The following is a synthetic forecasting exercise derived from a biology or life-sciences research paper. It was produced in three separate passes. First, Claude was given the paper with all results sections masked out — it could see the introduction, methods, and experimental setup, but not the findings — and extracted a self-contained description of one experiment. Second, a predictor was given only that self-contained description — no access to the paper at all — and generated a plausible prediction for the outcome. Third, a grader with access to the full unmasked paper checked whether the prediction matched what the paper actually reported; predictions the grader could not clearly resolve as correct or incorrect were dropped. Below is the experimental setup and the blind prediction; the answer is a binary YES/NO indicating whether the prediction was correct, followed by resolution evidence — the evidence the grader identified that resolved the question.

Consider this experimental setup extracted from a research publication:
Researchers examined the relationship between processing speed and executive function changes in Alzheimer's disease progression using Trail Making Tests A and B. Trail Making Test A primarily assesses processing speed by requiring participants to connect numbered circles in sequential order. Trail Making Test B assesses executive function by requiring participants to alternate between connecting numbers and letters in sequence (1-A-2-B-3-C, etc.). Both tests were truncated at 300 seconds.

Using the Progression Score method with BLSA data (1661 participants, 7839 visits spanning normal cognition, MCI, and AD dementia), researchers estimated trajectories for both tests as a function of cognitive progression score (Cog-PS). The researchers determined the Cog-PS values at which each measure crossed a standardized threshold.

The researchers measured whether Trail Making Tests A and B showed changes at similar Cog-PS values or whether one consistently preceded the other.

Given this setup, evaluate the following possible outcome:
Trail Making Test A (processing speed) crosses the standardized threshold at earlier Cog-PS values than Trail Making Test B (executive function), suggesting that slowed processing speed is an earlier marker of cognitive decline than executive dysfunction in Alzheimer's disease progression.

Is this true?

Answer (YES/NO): YES